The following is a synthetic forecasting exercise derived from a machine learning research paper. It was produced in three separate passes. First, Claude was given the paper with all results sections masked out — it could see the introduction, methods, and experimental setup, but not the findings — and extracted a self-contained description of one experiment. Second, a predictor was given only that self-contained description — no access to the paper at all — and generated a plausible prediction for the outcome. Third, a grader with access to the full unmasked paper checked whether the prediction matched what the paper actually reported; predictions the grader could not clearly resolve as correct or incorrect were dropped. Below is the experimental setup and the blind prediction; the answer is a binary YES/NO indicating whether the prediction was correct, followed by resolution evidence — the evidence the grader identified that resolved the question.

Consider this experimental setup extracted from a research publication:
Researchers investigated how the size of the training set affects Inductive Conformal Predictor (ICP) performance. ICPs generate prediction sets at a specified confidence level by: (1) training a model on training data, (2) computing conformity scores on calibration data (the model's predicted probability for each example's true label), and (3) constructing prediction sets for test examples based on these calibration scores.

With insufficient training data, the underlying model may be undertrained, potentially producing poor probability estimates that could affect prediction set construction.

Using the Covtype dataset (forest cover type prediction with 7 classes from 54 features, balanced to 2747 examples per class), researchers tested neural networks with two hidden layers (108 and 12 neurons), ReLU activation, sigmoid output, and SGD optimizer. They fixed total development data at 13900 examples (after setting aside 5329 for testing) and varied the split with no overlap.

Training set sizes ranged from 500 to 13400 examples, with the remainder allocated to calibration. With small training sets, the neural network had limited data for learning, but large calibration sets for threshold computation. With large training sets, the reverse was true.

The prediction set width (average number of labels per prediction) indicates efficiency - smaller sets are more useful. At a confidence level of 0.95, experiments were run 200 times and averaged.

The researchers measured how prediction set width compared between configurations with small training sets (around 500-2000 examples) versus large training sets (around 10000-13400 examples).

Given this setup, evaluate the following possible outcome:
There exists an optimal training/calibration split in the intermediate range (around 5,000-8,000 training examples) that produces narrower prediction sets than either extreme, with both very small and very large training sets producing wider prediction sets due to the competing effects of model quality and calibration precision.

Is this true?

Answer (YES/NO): NO